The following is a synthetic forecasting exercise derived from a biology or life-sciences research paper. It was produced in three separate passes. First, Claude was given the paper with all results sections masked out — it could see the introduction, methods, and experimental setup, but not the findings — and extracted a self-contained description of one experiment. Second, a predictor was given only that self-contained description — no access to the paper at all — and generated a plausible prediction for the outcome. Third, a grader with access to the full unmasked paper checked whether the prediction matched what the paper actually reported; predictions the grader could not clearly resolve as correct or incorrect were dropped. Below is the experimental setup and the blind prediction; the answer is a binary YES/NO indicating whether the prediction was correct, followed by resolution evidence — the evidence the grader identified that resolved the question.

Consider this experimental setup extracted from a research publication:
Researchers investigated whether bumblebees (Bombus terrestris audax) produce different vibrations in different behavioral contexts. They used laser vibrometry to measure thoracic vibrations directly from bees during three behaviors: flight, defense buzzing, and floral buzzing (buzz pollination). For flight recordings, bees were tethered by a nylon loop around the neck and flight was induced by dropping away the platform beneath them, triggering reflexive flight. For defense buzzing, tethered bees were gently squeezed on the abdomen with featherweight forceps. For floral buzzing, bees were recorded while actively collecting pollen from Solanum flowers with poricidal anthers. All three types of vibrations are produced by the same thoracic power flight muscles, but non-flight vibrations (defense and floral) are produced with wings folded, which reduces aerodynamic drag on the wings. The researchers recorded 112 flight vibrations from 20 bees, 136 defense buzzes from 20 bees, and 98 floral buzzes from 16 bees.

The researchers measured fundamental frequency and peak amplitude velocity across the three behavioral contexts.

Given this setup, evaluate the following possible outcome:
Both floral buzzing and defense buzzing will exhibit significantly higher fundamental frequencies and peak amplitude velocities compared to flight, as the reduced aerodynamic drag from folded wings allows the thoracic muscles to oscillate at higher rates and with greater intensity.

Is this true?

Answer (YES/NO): YES